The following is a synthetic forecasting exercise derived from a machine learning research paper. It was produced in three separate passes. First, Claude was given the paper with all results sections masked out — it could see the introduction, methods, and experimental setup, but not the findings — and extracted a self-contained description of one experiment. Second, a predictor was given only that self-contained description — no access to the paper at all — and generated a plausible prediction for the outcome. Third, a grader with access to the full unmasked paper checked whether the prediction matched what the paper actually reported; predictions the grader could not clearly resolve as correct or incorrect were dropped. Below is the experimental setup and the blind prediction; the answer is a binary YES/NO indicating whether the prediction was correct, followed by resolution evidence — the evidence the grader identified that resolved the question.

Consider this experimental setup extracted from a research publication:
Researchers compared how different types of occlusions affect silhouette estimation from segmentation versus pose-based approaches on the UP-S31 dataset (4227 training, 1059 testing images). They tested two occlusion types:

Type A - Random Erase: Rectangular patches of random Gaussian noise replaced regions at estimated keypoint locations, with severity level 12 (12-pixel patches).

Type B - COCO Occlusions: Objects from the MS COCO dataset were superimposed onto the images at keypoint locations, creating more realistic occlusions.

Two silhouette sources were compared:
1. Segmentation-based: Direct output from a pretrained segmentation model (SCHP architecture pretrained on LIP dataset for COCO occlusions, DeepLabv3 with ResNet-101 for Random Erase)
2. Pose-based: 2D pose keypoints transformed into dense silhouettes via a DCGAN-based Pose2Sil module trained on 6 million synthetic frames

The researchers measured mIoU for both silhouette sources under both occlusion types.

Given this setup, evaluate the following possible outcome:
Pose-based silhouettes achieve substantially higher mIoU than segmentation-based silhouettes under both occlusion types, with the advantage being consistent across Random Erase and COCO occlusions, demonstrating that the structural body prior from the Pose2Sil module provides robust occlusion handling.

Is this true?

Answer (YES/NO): NO